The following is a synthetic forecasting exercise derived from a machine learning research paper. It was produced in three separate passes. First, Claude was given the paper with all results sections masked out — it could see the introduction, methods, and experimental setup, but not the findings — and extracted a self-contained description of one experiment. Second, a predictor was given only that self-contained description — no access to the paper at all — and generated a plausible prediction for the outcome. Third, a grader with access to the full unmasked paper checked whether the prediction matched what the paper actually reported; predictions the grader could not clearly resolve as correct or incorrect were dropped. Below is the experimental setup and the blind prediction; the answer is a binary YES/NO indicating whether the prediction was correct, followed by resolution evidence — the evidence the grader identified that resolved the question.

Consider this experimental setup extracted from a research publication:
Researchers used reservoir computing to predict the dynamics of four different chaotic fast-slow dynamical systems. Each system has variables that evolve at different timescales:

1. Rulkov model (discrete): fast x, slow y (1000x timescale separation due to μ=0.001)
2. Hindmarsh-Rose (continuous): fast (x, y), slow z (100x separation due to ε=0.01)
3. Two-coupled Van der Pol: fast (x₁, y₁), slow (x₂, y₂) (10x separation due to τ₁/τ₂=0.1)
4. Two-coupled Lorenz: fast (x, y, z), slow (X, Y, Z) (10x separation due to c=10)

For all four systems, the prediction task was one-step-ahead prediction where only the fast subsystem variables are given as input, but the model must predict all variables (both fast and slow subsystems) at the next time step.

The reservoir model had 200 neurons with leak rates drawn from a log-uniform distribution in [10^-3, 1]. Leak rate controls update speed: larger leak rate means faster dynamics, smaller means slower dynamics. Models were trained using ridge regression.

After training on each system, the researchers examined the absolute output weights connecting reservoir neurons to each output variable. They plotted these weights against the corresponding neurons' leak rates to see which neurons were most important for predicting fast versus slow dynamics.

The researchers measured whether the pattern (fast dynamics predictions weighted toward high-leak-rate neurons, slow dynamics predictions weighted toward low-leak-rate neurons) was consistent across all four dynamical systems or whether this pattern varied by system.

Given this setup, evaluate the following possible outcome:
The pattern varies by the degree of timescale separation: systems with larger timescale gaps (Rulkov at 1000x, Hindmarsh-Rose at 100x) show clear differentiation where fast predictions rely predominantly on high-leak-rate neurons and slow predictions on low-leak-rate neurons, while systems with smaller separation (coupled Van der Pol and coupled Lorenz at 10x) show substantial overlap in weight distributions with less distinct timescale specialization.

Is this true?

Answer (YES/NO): NO